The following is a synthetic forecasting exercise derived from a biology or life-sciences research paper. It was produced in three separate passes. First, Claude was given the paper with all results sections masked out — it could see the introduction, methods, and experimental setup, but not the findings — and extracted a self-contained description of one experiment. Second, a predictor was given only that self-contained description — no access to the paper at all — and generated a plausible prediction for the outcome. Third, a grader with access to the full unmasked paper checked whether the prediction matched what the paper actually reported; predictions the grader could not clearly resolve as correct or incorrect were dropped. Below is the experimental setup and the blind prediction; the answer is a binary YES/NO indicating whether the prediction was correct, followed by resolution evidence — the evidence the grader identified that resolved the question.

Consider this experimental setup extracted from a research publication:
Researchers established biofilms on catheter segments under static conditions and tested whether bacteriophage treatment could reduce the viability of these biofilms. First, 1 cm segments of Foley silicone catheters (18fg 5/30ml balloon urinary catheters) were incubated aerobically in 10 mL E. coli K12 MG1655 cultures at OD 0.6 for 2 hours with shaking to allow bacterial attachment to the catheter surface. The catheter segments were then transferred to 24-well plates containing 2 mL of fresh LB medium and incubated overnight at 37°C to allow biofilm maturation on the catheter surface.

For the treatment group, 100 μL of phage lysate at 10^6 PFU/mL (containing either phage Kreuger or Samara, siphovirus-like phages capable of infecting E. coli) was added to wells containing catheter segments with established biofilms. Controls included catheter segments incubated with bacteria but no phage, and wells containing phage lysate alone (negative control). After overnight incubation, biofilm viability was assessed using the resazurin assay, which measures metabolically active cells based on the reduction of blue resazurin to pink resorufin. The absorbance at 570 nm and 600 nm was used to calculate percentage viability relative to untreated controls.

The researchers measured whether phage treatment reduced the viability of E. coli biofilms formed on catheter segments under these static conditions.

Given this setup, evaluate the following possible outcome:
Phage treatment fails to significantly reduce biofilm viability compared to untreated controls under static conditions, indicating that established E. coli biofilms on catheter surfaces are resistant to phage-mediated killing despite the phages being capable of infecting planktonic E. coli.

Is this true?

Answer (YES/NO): NO